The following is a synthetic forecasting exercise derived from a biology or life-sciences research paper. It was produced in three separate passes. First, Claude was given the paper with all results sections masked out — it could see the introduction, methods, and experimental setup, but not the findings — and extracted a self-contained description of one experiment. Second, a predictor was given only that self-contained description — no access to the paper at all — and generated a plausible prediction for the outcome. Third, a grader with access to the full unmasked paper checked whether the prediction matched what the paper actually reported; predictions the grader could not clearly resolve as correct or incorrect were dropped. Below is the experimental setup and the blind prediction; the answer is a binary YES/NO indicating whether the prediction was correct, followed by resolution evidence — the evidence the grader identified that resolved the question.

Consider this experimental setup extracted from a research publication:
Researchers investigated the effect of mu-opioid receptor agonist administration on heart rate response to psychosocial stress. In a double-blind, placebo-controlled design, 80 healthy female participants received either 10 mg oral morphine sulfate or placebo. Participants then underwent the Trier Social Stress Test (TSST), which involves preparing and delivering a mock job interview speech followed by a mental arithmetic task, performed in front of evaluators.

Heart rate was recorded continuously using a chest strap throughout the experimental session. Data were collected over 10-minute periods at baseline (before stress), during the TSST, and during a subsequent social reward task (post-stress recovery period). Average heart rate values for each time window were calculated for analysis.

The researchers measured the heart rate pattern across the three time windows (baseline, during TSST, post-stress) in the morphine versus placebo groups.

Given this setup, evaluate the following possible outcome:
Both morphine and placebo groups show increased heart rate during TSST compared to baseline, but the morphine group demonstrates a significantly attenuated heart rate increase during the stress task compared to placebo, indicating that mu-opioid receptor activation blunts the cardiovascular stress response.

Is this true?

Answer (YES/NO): NO